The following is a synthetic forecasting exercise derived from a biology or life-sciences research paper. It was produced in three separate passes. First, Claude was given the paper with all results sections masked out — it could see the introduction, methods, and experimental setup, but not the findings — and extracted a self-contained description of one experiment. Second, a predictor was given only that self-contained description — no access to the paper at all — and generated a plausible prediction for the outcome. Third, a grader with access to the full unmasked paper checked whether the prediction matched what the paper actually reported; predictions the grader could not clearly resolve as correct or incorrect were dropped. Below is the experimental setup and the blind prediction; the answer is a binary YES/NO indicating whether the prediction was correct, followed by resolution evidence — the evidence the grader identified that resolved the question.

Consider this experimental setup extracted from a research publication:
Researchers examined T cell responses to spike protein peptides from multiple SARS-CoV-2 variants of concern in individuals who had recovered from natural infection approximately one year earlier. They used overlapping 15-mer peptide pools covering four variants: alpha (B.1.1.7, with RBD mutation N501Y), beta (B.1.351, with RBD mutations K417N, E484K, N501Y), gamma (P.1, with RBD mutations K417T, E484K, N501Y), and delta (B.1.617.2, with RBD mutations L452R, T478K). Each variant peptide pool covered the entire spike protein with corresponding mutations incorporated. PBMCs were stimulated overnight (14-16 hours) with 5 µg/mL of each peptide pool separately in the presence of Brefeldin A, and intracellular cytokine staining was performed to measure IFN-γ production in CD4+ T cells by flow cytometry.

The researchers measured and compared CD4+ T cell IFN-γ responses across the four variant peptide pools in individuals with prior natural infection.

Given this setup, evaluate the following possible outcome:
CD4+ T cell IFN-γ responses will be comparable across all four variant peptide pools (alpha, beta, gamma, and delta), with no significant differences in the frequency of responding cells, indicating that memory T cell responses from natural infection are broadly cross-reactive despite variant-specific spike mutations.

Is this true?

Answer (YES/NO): YES